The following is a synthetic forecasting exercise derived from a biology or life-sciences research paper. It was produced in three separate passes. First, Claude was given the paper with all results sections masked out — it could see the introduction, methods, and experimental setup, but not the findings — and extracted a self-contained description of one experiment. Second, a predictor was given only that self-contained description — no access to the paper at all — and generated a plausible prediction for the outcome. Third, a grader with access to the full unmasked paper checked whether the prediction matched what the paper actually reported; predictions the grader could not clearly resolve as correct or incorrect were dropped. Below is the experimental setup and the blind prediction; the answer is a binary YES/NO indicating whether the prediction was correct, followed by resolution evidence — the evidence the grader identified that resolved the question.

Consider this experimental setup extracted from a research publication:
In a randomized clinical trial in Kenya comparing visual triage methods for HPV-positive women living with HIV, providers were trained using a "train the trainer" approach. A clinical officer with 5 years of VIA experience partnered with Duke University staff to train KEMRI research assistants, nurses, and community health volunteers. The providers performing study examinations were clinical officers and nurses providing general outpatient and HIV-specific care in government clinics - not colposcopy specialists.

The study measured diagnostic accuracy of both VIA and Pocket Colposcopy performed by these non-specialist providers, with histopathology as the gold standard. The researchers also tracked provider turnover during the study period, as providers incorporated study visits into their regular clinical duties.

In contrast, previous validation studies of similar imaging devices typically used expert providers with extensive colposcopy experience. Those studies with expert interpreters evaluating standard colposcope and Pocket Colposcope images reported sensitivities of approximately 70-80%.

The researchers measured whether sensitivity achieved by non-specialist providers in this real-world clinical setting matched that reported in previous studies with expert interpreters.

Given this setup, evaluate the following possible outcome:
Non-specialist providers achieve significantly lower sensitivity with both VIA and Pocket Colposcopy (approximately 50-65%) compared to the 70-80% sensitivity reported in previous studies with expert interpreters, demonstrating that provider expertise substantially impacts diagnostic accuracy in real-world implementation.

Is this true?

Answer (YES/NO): NO